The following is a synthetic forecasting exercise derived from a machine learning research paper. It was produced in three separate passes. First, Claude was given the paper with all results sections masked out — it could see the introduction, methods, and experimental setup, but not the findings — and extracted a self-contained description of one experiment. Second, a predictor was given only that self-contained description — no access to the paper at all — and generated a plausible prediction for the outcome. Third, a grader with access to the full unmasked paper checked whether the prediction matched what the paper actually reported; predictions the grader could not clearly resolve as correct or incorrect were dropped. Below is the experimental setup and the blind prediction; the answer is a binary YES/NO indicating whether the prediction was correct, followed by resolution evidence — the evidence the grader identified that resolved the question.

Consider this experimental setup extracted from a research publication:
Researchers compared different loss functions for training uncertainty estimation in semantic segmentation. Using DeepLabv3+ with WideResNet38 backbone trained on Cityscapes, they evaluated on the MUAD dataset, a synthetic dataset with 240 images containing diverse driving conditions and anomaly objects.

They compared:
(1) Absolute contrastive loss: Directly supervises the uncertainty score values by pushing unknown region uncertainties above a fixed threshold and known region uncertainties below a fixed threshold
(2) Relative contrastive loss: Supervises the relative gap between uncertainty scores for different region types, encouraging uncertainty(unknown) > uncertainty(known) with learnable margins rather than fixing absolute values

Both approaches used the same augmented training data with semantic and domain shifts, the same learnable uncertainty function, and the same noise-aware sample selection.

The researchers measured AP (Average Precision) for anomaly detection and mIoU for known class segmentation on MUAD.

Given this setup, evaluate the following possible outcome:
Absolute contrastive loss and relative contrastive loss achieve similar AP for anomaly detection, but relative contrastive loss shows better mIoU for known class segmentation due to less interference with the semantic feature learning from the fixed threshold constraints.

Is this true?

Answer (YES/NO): NO